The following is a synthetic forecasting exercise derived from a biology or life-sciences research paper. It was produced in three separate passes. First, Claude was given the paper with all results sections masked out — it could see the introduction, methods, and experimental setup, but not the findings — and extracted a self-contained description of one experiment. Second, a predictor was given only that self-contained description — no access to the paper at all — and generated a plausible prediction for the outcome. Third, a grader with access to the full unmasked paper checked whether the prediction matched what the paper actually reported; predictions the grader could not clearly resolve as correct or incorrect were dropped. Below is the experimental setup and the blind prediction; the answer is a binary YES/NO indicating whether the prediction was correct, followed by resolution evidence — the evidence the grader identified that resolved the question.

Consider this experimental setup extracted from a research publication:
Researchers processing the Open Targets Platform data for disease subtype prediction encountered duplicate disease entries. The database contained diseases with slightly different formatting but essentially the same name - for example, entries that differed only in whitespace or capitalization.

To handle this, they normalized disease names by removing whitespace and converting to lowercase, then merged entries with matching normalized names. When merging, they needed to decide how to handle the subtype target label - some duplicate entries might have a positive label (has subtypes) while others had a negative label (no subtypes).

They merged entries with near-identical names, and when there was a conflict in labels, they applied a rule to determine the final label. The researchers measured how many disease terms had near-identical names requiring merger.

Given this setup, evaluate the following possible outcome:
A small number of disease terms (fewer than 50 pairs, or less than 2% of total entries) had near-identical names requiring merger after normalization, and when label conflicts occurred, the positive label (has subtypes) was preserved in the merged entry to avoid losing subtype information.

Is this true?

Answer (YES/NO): NO